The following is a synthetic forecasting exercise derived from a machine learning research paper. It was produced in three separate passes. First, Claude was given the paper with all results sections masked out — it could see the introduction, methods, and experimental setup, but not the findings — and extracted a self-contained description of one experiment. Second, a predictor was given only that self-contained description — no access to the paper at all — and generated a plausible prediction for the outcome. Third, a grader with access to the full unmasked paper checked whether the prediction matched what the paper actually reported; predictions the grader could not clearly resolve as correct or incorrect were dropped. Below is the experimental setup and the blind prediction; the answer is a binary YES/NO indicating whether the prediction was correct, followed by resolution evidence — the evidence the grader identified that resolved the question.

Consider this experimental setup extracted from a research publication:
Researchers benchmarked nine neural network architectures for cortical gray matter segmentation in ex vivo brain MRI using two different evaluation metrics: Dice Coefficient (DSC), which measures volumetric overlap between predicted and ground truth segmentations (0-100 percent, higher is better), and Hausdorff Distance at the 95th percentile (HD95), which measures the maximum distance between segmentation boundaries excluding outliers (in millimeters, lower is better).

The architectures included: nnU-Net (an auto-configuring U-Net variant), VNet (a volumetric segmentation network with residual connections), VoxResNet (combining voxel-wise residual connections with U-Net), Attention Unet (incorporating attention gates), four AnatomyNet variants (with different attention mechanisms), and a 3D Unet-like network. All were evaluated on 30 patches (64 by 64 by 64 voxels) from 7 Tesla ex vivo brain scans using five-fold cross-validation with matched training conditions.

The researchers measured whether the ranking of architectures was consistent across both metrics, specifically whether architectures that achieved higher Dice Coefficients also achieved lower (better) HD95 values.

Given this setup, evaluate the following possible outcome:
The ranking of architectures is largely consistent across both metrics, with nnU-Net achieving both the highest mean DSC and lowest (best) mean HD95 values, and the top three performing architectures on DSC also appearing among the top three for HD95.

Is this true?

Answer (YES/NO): NO